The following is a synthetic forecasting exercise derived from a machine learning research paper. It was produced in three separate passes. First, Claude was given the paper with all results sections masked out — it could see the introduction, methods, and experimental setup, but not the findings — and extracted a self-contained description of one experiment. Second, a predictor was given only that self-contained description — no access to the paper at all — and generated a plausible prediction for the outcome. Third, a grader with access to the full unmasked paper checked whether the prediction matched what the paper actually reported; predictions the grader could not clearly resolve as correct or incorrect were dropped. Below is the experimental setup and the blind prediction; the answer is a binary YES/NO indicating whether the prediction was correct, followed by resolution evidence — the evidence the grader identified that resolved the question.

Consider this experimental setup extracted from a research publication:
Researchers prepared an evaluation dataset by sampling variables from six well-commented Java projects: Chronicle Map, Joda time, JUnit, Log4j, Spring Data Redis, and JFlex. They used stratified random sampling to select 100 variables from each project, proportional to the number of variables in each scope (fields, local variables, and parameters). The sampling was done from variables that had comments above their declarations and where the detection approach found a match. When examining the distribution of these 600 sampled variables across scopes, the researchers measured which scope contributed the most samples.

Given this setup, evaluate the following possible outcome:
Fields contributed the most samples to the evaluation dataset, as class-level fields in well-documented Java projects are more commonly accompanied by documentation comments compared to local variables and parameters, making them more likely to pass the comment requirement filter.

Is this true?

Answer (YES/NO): NO